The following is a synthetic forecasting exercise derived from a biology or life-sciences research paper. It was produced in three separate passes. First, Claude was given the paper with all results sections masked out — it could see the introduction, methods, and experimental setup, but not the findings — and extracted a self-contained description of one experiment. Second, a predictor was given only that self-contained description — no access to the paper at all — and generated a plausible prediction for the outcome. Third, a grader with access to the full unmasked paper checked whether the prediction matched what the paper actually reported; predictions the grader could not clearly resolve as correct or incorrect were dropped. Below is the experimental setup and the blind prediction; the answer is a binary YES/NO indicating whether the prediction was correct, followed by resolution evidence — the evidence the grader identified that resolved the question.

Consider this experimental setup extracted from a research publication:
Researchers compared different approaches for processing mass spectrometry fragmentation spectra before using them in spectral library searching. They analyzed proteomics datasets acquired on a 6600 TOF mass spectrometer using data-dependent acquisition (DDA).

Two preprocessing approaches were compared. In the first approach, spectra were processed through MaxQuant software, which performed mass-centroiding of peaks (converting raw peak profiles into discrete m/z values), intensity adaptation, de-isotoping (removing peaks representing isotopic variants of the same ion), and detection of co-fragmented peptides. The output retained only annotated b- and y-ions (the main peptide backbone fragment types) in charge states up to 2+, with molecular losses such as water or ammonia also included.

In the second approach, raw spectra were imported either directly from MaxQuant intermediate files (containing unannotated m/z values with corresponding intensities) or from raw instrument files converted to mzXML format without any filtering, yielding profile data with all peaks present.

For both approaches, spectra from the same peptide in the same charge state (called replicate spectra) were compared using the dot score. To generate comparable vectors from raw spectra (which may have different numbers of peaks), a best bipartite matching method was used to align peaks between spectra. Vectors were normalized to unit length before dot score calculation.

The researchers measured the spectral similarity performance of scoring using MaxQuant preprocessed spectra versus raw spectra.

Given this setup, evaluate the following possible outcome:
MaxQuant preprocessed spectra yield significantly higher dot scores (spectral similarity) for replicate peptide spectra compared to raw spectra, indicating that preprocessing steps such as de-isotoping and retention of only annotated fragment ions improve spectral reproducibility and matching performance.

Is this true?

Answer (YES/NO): YES